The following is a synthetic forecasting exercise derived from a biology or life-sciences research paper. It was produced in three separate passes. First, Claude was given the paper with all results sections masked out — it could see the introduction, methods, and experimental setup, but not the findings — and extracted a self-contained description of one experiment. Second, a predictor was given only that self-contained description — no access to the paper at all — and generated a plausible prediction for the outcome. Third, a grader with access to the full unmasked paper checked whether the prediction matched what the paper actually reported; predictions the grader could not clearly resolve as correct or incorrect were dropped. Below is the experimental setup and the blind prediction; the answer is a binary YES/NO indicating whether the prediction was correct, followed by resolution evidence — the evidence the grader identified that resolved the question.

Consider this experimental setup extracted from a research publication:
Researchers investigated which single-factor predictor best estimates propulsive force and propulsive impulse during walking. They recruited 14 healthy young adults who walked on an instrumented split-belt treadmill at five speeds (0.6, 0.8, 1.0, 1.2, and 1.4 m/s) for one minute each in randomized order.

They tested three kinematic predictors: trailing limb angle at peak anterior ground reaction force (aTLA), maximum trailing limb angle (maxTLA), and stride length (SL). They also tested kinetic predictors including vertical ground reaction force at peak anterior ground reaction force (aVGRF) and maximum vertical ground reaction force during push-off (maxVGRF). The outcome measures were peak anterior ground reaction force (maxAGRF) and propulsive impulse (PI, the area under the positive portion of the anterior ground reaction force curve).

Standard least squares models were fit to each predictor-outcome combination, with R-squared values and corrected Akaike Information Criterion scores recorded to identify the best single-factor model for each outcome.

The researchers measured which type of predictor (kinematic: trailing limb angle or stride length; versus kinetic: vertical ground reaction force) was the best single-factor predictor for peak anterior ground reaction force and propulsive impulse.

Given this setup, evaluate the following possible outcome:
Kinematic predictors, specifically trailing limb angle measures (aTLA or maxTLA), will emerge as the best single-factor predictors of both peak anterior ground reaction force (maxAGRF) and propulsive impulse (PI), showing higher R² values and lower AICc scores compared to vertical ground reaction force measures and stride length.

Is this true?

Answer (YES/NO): NO